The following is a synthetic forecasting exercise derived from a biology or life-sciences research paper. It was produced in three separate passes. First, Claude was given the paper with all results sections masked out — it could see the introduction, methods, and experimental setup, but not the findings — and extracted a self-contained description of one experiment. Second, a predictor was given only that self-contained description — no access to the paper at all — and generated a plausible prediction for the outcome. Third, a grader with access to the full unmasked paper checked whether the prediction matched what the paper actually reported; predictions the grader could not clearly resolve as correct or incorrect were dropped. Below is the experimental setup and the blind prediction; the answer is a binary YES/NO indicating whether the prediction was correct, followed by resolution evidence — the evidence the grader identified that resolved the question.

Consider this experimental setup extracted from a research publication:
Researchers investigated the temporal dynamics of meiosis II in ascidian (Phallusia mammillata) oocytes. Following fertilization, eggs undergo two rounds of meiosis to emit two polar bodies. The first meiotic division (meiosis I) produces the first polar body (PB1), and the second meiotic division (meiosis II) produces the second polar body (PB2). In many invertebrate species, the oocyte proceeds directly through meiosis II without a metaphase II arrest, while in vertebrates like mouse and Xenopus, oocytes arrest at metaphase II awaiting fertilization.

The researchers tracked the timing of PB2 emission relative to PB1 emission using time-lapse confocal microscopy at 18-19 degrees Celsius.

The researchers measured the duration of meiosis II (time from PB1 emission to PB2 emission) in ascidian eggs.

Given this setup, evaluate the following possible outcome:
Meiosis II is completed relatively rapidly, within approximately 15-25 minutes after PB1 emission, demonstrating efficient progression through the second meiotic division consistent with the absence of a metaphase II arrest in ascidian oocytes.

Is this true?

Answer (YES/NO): YES